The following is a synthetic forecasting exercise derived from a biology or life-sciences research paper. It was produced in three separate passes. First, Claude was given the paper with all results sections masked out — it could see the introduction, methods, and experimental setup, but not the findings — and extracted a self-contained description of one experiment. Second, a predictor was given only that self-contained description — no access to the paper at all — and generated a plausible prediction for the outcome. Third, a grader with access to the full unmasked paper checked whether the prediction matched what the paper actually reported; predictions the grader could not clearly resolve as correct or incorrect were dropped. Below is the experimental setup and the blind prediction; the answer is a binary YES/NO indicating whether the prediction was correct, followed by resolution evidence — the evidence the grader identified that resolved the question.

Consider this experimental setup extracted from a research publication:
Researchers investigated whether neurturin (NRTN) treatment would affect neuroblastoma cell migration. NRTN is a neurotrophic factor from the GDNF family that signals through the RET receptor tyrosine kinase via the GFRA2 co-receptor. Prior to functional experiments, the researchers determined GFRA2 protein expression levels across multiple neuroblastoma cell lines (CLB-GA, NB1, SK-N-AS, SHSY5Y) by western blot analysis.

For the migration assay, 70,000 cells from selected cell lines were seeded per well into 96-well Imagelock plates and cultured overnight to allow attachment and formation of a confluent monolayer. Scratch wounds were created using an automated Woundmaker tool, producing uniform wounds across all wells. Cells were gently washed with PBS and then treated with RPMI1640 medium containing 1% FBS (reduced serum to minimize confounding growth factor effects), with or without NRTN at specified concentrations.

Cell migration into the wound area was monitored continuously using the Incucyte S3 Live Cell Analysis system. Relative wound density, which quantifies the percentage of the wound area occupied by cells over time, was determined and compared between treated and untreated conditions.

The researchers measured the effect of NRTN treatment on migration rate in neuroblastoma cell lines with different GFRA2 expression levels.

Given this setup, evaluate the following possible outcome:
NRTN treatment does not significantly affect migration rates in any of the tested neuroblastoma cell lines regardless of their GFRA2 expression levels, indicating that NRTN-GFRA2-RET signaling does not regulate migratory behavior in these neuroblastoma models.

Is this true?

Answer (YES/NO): NO